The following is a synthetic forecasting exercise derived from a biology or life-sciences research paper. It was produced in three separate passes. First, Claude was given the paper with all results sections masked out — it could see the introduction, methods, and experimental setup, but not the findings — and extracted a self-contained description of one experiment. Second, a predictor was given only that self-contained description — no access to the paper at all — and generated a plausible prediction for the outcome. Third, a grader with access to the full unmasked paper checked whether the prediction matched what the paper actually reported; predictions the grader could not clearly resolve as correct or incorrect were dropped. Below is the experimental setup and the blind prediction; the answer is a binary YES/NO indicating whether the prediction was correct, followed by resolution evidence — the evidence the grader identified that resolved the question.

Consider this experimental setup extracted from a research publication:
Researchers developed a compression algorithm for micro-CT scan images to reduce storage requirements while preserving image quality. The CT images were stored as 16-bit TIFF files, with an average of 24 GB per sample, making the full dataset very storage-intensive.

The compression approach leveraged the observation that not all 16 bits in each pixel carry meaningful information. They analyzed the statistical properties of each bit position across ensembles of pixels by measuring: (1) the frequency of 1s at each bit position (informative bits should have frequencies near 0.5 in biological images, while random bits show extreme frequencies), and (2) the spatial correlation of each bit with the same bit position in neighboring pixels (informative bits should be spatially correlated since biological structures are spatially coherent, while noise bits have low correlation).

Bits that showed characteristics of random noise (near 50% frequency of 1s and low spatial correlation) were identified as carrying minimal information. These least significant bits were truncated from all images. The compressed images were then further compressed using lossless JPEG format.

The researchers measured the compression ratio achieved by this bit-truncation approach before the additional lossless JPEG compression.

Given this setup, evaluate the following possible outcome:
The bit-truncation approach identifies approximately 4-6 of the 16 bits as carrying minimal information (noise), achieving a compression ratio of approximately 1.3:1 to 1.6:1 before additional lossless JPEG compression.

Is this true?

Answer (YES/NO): NO